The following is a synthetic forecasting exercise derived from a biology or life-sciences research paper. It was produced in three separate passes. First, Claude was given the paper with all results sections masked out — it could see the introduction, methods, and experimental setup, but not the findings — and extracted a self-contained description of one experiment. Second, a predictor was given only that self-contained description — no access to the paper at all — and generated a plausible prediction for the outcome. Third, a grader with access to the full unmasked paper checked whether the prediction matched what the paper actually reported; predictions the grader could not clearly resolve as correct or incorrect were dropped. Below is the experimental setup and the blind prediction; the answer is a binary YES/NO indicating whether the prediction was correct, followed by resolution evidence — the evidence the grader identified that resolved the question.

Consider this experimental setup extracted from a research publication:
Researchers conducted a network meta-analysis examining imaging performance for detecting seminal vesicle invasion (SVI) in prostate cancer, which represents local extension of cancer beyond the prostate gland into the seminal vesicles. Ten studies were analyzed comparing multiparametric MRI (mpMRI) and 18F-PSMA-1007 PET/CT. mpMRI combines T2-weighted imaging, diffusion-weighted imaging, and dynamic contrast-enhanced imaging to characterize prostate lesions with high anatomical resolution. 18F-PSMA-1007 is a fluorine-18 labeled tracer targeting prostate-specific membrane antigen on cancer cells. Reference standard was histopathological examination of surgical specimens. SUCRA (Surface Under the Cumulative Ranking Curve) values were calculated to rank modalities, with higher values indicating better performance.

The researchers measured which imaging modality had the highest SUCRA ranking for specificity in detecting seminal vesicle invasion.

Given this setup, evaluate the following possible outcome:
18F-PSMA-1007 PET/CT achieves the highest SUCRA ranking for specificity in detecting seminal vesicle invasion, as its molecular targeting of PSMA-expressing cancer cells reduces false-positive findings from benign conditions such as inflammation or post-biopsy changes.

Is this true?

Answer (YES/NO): NO